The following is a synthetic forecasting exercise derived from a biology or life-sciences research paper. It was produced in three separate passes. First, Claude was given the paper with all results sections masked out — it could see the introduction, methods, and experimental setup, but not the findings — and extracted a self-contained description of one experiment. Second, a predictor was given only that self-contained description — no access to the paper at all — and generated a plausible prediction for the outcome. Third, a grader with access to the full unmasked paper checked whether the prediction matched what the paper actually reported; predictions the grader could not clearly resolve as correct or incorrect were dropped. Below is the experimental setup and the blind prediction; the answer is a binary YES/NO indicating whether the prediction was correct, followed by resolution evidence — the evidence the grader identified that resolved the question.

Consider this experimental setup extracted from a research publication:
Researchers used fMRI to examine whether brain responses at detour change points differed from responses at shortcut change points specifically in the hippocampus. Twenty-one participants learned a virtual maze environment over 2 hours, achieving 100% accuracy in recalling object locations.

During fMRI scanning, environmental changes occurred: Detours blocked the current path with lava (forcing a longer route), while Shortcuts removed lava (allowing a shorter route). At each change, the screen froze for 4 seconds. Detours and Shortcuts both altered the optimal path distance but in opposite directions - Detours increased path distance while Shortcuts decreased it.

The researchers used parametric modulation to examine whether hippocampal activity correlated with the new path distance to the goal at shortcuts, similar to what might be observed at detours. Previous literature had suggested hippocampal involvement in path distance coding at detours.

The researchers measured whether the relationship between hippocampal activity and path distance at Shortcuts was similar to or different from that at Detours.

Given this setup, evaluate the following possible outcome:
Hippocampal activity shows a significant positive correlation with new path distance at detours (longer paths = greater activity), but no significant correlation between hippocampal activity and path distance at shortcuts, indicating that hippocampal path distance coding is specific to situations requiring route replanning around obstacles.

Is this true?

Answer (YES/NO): NO